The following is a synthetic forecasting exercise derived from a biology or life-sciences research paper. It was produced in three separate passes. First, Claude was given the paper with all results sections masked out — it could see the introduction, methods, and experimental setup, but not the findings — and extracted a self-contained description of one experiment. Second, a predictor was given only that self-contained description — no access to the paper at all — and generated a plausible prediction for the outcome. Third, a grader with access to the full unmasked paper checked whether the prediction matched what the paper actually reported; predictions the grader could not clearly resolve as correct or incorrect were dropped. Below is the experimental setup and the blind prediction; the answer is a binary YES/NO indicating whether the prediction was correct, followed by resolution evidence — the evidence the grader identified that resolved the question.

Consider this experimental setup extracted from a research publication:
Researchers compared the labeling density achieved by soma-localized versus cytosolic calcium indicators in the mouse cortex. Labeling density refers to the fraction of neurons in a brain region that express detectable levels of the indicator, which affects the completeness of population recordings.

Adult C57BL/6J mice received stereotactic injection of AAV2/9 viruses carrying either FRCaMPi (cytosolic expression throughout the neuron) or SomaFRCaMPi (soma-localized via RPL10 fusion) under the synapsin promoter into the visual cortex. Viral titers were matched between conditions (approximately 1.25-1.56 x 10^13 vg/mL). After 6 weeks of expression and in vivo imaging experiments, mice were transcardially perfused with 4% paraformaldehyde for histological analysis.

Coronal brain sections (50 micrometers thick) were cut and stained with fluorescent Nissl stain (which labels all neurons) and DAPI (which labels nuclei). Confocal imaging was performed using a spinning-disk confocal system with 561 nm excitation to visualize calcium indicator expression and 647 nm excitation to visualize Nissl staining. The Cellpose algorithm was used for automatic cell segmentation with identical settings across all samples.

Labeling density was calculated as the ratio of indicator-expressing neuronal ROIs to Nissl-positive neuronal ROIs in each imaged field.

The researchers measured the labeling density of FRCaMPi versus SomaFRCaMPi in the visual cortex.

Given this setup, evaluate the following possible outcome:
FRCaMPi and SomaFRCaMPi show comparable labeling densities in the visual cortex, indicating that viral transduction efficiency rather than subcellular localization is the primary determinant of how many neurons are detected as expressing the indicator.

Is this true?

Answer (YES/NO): YES